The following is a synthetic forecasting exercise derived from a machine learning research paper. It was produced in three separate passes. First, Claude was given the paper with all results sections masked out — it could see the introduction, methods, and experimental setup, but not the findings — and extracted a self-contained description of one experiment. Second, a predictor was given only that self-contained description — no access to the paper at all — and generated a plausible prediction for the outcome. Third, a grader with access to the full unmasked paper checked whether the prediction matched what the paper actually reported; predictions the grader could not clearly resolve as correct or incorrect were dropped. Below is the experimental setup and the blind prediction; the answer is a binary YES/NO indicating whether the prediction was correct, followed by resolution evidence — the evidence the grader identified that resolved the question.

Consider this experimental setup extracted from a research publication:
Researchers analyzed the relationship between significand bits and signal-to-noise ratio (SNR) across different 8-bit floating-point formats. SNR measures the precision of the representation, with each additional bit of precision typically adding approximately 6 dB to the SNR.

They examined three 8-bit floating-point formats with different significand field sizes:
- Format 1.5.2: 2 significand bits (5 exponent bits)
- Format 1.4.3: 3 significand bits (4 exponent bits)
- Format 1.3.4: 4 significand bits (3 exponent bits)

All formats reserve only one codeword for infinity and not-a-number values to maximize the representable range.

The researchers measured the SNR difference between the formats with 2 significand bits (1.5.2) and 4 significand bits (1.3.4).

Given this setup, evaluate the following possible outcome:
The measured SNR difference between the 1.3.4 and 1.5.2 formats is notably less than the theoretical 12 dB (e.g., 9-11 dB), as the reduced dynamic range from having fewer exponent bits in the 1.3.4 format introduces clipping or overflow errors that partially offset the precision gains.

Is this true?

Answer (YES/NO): NO